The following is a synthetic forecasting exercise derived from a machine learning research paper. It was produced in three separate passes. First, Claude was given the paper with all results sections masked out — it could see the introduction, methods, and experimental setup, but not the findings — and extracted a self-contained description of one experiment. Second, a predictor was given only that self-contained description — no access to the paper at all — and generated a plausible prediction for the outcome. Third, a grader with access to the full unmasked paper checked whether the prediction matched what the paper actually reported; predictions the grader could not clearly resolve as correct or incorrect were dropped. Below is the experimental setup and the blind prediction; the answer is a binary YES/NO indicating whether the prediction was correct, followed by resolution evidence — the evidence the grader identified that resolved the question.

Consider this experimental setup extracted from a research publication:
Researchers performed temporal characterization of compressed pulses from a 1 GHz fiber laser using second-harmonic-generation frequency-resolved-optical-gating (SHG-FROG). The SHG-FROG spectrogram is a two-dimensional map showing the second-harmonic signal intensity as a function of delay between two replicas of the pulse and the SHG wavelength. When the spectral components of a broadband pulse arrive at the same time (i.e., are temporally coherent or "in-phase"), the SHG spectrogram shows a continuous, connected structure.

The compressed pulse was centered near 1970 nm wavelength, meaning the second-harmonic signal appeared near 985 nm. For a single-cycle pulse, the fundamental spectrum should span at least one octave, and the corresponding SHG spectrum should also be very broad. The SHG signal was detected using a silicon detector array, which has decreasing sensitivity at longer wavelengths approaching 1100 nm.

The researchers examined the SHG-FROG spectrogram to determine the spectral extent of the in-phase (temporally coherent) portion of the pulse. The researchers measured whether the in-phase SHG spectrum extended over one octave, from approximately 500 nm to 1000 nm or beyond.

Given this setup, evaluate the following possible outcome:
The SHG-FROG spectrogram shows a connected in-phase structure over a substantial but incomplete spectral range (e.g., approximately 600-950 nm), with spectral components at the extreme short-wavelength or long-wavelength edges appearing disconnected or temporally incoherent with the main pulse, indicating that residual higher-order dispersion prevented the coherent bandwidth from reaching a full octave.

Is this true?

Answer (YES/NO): NO